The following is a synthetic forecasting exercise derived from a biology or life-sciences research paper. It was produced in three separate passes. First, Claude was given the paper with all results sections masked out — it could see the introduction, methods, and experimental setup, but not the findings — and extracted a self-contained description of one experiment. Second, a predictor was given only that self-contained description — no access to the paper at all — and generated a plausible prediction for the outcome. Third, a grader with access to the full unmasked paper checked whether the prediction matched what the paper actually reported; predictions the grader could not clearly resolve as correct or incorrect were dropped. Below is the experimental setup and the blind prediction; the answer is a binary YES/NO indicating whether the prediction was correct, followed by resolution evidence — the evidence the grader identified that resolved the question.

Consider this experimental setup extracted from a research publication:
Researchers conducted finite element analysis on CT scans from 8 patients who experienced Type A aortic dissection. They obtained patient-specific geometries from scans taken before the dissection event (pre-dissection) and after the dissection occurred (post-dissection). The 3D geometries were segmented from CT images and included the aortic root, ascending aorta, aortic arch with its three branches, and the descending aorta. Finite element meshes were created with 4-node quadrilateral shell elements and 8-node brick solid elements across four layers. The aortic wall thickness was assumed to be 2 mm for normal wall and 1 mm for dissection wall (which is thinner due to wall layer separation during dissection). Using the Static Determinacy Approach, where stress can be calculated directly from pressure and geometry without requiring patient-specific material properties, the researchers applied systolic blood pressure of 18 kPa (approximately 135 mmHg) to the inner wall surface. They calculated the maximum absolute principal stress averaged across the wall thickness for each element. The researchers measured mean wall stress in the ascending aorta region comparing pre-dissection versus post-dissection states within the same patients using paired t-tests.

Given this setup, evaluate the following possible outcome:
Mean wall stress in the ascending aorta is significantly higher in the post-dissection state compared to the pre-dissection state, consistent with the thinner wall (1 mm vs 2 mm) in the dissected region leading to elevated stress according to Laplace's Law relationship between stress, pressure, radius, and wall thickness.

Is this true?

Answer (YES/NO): YES